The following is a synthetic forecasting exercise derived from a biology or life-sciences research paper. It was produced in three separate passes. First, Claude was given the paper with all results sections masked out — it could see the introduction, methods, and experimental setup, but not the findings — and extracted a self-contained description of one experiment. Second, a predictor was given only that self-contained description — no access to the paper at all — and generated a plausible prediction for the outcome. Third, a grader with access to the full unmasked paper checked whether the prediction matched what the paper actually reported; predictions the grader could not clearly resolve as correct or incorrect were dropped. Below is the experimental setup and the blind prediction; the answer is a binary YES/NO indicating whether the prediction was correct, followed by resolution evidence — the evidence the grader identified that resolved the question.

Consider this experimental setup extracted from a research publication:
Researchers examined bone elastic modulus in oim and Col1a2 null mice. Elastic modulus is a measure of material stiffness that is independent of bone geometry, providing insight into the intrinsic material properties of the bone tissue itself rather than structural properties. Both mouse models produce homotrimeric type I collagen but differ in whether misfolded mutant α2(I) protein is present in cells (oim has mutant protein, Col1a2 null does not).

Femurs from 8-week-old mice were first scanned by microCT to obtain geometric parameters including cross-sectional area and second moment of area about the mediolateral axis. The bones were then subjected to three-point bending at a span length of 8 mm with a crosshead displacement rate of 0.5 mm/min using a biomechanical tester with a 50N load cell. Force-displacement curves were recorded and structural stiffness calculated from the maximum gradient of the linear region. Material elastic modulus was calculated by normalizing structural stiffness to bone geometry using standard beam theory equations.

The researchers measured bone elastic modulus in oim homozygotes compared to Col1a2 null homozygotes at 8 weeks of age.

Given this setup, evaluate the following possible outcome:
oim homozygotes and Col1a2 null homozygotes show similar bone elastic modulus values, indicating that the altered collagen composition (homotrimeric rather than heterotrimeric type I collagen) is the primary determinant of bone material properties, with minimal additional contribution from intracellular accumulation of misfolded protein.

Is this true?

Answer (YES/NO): NO